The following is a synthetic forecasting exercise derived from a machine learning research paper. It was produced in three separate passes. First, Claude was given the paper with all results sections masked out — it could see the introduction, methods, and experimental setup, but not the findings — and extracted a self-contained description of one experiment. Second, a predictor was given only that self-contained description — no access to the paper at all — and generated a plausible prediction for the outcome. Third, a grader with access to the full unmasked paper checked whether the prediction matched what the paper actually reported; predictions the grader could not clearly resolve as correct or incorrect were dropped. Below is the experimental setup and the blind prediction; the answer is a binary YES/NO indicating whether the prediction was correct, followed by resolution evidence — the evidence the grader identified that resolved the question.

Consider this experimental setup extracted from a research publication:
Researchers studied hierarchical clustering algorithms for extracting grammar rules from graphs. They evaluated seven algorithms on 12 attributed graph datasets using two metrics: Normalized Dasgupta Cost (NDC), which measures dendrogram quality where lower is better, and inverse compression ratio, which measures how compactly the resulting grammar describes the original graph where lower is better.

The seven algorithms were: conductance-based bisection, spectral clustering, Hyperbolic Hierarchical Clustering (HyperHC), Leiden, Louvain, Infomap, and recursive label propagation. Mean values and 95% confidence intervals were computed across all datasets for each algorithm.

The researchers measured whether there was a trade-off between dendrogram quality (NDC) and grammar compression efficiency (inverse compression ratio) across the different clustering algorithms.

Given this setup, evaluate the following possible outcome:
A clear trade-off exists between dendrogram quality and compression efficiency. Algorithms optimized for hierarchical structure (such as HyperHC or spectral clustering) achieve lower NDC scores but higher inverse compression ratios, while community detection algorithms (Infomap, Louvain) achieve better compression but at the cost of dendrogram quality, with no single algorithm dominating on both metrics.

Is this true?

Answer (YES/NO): NO